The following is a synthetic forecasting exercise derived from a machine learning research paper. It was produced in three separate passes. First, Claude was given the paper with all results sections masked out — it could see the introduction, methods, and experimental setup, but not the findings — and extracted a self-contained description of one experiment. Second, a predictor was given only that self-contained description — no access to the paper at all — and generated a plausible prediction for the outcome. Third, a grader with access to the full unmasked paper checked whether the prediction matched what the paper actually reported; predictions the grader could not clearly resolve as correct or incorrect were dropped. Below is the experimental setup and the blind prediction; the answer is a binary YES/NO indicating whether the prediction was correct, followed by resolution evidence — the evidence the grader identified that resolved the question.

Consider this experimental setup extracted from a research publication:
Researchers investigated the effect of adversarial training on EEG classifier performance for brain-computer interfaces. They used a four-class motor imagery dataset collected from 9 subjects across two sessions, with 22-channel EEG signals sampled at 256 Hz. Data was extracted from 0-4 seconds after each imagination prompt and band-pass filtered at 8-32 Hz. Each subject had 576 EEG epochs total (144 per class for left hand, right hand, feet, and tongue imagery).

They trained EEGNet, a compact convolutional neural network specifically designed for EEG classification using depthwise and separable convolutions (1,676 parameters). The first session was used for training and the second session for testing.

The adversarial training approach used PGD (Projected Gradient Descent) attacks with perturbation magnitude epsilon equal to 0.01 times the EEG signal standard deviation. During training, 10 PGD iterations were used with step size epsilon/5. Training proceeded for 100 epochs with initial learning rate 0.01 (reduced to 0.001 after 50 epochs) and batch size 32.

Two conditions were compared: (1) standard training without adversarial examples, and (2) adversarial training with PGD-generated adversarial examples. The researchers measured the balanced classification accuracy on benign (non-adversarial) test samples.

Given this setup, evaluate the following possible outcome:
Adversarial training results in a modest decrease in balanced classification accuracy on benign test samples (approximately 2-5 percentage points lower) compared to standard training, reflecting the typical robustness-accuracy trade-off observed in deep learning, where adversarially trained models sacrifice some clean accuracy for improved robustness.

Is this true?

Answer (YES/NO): YES